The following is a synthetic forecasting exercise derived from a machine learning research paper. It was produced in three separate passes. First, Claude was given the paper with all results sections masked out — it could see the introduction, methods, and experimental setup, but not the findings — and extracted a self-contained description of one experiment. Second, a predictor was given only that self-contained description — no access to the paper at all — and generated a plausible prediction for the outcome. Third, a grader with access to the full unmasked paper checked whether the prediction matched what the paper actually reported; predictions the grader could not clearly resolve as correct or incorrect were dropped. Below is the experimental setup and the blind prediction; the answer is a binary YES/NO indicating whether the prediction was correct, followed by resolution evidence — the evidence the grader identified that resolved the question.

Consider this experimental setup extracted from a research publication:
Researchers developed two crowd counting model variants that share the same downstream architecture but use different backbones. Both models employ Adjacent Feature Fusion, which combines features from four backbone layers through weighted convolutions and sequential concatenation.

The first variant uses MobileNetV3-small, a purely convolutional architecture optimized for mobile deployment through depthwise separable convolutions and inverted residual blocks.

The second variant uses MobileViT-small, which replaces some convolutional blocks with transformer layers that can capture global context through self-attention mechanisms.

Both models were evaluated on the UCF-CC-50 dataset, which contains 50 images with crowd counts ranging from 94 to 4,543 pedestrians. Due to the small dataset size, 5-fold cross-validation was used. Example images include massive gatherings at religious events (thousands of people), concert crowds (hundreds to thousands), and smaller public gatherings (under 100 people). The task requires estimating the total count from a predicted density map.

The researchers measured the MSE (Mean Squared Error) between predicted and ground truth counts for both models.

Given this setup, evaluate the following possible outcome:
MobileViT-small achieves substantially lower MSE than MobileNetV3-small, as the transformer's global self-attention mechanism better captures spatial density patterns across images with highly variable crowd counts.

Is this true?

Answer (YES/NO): YES